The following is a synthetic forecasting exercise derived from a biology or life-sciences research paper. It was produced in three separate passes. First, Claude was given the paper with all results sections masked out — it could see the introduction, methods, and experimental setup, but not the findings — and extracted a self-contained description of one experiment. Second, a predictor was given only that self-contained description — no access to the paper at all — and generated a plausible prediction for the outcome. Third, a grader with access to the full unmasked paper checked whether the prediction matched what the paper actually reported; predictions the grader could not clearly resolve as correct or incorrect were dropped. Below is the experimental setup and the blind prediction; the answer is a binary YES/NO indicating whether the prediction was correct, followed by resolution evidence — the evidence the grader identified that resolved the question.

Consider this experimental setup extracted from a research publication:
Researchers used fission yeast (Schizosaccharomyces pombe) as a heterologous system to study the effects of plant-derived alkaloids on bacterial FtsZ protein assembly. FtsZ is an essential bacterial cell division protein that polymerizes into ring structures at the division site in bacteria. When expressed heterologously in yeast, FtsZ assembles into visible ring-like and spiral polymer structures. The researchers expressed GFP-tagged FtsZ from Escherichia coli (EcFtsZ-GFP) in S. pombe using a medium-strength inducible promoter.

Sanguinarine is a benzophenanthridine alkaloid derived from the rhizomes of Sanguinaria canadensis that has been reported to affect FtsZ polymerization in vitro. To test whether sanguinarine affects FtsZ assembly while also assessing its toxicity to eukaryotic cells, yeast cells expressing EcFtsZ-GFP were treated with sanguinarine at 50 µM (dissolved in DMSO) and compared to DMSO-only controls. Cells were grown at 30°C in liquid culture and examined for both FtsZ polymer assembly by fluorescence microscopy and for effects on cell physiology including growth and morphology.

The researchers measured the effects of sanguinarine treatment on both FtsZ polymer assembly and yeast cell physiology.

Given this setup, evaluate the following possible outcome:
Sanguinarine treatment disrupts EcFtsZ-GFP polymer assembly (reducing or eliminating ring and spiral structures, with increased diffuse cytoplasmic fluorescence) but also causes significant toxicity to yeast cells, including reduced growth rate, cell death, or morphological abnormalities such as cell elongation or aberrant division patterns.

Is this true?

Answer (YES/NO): NO